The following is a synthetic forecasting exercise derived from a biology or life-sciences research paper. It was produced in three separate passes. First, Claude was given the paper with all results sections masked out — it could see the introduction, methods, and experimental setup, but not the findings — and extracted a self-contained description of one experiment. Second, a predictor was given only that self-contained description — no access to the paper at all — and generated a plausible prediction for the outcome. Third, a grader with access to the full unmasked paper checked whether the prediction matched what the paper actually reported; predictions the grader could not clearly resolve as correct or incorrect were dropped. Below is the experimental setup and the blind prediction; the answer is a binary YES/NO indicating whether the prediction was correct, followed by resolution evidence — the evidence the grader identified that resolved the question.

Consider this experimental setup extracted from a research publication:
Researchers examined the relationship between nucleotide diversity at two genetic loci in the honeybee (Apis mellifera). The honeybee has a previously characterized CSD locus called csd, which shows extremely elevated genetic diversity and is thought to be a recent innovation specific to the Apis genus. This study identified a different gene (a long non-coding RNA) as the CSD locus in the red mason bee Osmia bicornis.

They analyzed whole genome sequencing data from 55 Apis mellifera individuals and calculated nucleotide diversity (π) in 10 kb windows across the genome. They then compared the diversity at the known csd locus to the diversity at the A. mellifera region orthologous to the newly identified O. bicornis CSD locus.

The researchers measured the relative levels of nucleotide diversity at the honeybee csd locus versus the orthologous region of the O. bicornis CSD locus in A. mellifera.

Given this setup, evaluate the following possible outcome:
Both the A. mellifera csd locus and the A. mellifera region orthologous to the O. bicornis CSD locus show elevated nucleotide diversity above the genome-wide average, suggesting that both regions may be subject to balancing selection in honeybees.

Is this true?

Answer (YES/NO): NO